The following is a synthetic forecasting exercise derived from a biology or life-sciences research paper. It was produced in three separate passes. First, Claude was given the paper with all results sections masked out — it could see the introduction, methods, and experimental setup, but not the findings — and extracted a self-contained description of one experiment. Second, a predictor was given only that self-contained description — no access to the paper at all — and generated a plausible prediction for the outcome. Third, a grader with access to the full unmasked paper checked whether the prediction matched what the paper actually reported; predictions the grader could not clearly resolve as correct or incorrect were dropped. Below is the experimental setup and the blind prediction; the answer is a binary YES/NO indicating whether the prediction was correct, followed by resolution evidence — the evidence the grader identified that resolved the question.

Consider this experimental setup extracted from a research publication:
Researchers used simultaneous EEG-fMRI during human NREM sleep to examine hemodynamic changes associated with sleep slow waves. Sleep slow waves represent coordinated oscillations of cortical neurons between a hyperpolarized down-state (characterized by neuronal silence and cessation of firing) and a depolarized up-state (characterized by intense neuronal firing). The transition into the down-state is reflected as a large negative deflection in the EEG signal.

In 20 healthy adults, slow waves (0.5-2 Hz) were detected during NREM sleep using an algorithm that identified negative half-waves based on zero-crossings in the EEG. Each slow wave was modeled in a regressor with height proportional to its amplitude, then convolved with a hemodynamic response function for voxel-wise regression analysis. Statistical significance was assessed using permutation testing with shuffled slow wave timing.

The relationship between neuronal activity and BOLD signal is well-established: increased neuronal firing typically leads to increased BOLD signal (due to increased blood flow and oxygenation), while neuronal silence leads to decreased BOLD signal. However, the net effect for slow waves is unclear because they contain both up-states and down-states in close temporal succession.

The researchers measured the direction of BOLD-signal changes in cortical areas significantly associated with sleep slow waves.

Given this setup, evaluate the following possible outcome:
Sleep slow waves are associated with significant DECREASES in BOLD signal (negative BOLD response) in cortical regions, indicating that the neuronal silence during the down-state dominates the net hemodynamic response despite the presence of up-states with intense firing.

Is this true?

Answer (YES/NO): YES